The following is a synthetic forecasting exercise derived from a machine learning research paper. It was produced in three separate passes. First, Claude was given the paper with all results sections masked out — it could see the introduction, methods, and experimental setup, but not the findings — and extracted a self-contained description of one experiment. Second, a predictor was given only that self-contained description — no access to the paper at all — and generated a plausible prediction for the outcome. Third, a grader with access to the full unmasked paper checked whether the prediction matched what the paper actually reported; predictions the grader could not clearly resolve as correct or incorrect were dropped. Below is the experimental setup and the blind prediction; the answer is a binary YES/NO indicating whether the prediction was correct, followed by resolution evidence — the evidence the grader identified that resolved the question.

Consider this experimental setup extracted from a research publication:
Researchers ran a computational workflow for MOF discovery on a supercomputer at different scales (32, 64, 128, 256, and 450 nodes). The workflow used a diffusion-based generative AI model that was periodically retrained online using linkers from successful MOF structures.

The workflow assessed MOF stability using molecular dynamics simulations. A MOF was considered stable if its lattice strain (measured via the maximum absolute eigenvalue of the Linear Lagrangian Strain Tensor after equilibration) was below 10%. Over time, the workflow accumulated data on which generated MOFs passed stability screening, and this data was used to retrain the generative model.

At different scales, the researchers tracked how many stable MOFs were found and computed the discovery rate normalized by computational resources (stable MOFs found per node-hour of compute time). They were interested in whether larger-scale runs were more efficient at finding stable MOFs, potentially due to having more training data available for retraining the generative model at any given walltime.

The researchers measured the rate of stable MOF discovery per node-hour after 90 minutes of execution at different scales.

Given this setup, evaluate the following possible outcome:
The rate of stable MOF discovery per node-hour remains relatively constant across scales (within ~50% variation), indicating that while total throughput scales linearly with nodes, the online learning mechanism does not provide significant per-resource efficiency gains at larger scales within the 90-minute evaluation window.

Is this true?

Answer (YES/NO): NO